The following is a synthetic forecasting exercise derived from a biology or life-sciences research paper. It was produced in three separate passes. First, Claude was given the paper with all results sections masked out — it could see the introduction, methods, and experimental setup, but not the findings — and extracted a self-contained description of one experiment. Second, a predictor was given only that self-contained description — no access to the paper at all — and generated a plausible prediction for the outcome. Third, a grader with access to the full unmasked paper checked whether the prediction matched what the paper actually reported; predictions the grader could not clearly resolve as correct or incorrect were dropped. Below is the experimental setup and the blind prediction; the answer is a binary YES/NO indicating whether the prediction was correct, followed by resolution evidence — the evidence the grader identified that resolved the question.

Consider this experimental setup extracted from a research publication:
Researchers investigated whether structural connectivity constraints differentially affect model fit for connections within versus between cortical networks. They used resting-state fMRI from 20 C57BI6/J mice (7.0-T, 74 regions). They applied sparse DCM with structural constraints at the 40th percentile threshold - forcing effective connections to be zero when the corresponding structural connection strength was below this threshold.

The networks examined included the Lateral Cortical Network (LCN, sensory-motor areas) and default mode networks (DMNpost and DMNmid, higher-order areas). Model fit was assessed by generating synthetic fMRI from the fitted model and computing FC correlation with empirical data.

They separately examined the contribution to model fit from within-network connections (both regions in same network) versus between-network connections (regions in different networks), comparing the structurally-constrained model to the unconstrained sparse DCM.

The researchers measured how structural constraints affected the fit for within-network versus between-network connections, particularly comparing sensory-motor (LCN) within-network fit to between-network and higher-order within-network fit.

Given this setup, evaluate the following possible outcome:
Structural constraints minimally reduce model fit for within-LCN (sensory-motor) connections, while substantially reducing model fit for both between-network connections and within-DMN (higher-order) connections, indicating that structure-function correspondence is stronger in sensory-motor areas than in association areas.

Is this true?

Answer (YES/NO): YES